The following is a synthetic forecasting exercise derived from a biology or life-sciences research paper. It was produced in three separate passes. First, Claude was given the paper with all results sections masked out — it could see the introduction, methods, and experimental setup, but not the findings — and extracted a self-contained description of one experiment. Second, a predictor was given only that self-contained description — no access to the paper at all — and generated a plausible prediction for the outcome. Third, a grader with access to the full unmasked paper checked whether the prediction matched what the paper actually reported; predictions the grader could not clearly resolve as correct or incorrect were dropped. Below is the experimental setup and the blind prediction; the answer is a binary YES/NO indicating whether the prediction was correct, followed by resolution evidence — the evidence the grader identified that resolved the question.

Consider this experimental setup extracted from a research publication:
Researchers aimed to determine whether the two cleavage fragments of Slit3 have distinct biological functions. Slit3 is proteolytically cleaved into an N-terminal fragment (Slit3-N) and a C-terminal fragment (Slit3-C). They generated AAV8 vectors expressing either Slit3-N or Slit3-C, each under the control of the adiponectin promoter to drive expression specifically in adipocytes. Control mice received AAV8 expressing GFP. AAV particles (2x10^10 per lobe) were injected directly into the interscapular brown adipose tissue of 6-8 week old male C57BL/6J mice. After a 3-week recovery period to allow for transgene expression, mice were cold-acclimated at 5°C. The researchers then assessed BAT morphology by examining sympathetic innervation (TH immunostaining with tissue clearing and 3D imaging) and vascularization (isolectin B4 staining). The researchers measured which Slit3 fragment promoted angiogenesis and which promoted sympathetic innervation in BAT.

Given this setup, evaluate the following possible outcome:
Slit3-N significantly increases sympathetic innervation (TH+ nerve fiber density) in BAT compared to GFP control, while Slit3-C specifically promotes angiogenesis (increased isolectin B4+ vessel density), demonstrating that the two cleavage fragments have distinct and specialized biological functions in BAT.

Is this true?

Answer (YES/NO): NO